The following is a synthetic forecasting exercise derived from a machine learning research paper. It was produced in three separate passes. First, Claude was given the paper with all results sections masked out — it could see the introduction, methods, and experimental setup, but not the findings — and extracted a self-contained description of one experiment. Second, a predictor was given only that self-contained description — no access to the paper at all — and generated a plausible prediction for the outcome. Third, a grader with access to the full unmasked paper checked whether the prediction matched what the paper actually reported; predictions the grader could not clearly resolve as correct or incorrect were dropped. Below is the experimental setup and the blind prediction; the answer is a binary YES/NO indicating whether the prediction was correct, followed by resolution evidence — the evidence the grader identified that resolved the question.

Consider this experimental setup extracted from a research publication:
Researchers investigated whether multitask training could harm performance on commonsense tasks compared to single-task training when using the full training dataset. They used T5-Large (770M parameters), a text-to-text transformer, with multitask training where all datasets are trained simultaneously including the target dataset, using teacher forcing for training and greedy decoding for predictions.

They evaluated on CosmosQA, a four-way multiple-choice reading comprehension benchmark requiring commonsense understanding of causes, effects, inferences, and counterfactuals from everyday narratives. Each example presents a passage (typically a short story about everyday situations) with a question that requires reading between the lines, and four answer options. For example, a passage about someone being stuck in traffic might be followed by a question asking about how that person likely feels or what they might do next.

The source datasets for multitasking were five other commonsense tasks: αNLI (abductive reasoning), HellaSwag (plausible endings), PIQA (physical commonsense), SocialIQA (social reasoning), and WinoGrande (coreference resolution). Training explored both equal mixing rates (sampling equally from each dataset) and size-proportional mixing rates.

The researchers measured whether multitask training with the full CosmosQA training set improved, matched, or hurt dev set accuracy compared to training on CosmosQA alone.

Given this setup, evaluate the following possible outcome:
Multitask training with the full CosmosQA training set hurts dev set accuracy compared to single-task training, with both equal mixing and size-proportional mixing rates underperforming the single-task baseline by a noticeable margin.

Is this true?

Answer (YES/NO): NO